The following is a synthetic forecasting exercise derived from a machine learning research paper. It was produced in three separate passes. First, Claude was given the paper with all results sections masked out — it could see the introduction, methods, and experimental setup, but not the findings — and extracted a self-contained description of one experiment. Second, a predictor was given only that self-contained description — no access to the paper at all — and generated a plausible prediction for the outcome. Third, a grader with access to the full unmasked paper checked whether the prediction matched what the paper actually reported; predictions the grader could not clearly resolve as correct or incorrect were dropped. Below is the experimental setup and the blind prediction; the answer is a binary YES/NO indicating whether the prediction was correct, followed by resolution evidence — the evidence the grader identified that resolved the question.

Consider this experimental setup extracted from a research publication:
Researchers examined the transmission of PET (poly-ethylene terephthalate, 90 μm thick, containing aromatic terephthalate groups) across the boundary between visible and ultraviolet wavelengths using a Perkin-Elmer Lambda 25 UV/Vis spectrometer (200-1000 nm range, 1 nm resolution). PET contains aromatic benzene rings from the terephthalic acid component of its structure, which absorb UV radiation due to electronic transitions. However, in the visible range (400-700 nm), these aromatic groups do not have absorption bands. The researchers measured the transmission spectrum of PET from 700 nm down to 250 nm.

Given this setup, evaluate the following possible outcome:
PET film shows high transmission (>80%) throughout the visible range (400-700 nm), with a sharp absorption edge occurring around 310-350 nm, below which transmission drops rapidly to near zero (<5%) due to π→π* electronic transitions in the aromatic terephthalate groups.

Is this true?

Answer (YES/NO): YES